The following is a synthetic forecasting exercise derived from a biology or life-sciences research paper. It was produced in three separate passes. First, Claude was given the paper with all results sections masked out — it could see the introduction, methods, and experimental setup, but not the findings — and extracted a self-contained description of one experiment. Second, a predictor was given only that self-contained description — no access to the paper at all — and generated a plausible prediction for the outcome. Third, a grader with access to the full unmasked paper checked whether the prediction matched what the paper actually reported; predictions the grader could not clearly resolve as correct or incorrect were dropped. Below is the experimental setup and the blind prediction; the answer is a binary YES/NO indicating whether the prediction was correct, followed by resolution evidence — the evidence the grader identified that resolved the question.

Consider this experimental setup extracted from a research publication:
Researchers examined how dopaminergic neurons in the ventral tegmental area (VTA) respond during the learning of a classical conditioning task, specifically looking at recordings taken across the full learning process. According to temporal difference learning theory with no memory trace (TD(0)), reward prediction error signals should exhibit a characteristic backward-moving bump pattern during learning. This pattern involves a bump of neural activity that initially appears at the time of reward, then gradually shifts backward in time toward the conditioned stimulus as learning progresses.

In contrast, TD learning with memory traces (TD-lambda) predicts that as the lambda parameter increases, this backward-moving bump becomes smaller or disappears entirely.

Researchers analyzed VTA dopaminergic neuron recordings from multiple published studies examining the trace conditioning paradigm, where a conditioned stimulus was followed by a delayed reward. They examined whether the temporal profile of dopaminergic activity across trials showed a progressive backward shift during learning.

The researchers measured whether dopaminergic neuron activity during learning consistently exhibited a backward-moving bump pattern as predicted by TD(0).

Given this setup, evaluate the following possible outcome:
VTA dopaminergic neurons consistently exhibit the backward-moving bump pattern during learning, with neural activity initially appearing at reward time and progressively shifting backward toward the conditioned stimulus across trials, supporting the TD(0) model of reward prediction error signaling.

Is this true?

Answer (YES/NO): NO